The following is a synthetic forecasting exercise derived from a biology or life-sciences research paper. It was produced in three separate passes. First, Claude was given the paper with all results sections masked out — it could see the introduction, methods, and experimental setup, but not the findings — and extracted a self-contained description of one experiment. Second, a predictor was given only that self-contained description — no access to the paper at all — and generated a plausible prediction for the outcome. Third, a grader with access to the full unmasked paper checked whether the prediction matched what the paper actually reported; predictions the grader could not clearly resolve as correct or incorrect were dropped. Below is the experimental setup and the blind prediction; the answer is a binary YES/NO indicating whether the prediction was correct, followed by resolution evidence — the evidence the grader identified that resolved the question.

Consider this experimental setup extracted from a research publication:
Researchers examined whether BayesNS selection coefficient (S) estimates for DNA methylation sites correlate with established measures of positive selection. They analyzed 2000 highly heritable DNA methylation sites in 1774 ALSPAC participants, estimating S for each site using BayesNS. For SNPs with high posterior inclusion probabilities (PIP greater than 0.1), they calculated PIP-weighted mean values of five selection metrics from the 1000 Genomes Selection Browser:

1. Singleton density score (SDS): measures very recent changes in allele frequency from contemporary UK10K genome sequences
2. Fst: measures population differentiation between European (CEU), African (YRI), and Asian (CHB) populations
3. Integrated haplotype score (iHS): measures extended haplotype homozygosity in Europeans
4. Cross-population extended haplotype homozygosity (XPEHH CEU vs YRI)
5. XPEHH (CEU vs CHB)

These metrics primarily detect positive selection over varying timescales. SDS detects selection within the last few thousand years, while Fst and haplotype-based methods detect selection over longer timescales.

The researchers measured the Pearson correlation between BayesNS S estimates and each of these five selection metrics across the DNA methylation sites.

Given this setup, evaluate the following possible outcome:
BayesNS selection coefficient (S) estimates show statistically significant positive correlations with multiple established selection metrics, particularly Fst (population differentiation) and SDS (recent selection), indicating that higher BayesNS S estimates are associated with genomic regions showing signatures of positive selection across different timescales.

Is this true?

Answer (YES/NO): NO